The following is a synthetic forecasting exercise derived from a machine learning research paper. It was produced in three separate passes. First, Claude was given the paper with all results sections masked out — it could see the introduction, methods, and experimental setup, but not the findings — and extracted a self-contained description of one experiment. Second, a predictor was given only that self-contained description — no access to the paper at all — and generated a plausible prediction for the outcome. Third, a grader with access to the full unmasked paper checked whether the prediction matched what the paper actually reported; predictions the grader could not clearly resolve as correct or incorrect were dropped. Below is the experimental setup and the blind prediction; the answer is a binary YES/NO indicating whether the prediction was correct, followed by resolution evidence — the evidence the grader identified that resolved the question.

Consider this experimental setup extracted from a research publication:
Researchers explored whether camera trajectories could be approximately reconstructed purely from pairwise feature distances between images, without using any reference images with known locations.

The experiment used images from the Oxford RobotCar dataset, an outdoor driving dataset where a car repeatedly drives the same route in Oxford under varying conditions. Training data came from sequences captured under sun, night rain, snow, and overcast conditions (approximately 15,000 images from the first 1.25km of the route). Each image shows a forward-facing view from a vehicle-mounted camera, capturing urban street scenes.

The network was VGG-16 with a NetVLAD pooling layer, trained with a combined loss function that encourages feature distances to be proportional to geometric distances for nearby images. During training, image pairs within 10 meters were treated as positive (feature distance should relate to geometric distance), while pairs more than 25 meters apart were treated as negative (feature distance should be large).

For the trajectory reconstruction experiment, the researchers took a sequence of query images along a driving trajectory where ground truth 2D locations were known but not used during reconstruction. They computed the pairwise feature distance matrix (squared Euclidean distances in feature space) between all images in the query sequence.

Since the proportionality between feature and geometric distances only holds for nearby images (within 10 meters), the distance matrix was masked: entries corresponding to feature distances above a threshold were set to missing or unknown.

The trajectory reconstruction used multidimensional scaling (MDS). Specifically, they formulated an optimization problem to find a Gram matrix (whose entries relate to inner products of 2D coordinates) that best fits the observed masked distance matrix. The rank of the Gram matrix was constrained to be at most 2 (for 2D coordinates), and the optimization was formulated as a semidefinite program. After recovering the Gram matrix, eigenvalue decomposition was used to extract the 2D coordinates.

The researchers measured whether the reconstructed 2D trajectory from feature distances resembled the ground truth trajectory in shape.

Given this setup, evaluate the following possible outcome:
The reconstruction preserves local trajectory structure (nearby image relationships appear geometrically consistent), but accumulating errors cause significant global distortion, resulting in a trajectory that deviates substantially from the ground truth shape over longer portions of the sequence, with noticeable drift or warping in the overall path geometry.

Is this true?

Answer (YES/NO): NO